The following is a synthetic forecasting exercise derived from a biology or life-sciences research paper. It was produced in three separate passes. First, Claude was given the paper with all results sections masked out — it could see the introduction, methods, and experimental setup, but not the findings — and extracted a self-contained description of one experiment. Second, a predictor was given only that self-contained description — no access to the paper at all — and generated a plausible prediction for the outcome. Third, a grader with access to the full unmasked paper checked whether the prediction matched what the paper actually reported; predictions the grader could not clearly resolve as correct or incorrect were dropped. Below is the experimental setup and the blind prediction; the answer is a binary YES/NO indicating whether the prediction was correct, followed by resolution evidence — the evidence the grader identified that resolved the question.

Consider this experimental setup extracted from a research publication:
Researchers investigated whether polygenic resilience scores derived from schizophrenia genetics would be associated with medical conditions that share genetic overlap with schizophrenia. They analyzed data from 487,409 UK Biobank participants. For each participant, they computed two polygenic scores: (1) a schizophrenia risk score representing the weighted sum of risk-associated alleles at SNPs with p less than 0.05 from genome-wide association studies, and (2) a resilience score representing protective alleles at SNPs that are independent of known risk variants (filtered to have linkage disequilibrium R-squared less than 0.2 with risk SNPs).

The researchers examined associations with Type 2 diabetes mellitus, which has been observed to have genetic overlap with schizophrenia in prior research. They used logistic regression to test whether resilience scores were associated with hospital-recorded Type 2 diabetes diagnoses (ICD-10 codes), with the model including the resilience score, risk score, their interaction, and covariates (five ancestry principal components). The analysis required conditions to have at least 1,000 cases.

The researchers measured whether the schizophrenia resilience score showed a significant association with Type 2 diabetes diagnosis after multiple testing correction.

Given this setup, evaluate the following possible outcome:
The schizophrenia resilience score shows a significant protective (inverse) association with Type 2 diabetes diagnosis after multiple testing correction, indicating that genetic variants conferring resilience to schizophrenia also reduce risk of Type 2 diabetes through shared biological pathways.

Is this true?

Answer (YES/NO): NO